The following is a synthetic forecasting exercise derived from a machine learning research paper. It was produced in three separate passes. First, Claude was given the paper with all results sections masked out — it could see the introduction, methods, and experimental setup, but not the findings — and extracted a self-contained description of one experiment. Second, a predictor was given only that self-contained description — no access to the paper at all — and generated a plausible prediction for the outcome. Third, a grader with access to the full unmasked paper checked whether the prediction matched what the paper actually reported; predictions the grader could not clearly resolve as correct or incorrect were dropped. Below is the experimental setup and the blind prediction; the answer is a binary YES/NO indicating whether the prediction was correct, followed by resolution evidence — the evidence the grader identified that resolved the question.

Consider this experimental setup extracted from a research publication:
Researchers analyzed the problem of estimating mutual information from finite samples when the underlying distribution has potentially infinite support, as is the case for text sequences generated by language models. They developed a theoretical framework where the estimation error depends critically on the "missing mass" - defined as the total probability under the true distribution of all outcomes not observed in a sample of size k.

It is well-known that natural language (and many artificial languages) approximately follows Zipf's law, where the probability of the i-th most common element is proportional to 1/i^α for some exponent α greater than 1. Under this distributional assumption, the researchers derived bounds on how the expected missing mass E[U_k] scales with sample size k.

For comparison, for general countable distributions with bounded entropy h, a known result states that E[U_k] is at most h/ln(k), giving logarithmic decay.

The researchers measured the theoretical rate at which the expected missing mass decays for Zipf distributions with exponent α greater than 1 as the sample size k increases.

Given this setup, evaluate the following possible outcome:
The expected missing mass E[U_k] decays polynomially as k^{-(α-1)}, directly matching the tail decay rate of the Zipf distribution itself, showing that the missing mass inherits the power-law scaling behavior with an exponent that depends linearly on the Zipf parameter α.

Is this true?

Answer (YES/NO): NO